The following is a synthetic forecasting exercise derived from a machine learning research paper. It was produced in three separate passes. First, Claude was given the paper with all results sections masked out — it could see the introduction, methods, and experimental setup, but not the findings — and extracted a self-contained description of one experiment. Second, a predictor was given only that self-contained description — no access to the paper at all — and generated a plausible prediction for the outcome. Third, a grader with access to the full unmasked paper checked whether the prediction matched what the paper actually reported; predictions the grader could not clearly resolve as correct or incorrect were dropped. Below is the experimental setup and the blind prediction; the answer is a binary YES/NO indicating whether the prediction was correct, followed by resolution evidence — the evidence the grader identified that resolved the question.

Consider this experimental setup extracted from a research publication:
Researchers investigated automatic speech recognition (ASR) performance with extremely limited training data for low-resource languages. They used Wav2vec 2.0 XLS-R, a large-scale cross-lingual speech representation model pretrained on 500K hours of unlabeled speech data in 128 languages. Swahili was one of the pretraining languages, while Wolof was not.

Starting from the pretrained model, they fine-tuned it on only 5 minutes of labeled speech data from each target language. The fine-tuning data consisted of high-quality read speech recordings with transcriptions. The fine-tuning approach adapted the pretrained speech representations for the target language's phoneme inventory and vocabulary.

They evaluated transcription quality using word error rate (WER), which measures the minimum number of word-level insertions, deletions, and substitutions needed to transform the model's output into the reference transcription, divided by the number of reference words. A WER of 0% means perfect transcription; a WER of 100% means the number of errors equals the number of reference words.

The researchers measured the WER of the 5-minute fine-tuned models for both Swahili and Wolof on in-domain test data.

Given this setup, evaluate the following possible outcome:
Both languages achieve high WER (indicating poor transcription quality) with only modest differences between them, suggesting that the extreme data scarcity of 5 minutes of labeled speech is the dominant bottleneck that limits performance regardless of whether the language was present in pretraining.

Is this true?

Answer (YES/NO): YES